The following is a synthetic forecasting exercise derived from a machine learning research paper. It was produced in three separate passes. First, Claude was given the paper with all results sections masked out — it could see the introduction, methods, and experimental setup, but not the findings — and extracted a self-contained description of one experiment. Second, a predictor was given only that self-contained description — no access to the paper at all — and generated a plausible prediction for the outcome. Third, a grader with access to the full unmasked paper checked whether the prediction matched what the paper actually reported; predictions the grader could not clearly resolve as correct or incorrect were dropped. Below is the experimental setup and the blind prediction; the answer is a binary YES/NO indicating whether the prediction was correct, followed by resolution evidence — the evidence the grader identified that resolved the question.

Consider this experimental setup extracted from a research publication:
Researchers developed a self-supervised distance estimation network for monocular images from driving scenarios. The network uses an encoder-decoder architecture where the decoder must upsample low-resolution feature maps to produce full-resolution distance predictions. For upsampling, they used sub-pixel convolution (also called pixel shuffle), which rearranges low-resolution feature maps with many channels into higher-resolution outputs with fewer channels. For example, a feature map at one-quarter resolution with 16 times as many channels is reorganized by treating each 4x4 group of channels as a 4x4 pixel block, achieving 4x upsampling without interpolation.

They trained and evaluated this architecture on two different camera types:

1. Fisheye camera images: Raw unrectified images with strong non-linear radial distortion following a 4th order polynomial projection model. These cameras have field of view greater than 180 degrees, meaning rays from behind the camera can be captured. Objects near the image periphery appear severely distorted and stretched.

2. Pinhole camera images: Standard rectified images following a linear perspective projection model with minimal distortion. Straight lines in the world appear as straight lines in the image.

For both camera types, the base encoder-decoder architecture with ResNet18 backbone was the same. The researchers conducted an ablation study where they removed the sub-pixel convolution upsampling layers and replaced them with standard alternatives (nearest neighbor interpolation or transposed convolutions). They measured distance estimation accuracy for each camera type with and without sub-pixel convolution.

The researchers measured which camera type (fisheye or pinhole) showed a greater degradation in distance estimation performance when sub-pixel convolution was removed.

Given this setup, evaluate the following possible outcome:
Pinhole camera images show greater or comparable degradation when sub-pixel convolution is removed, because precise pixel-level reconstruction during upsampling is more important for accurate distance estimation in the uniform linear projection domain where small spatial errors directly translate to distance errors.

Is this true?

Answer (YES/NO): NO